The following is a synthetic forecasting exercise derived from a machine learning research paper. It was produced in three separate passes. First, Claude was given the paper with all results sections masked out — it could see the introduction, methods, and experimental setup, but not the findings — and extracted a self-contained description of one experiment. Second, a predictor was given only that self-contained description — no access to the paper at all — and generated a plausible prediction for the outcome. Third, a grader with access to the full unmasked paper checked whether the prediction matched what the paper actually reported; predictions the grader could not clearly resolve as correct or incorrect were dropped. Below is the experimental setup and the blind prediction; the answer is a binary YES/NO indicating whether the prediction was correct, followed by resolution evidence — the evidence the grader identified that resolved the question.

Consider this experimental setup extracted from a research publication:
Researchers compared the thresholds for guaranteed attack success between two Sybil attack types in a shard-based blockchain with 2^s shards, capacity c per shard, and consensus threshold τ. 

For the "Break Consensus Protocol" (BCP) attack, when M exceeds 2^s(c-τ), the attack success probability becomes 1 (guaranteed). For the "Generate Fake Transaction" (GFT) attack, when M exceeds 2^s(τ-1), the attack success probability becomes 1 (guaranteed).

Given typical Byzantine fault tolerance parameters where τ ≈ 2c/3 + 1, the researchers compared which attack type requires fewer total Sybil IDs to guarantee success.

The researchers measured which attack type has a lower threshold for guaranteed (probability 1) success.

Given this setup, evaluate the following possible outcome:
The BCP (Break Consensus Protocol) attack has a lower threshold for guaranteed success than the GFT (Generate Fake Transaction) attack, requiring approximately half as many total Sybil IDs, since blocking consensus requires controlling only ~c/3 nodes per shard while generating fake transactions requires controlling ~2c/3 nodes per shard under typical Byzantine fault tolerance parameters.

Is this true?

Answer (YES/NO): YES